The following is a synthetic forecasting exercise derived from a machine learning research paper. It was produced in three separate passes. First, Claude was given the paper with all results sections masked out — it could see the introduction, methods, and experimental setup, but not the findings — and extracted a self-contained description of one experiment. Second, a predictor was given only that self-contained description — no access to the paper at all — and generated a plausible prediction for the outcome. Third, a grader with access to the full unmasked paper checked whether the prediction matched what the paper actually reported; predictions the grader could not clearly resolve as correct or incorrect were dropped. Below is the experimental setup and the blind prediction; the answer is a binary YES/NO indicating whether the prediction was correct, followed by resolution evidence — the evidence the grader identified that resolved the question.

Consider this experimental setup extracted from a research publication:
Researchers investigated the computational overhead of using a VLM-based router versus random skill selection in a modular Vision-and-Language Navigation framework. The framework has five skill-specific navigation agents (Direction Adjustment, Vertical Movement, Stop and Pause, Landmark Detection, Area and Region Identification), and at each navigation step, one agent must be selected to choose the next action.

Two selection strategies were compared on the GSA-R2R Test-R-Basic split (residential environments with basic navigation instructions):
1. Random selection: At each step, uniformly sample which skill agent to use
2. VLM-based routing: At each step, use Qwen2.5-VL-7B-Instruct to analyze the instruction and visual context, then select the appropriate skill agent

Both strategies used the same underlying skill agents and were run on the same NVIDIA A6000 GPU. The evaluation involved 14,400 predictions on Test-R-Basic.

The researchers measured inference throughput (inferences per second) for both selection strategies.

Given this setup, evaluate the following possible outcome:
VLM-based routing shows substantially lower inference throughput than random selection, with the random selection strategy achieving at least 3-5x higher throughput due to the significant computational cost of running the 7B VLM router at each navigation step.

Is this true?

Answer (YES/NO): YES